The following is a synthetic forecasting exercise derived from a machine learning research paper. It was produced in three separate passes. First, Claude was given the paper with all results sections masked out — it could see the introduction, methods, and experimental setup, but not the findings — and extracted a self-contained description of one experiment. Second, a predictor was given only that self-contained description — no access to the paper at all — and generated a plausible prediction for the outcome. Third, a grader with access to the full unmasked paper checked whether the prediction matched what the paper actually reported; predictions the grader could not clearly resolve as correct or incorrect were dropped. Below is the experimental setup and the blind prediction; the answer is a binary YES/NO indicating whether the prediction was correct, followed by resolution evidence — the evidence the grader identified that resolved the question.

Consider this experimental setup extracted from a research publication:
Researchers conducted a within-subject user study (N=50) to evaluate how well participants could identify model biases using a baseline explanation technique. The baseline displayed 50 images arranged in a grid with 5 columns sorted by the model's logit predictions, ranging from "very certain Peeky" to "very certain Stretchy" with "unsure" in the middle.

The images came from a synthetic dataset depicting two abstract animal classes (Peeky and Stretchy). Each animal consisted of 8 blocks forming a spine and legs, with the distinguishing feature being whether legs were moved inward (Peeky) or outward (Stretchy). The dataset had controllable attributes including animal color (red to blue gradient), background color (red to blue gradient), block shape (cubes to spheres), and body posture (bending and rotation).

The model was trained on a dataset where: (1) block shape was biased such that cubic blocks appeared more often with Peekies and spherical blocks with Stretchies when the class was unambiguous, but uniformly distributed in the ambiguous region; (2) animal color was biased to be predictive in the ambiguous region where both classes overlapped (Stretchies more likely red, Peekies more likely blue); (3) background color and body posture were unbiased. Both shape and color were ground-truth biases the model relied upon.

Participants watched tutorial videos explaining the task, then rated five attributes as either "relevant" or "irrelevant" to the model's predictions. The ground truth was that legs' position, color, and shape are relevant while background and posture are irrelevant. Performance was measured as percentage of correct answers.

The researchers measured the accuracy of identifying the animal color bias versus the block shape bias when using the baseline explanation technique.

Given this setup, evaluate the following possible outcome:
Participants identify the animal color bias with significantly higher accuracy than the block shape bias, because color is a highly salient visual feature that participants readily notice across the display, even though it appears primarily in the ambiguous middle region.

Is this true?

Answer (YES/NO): NO